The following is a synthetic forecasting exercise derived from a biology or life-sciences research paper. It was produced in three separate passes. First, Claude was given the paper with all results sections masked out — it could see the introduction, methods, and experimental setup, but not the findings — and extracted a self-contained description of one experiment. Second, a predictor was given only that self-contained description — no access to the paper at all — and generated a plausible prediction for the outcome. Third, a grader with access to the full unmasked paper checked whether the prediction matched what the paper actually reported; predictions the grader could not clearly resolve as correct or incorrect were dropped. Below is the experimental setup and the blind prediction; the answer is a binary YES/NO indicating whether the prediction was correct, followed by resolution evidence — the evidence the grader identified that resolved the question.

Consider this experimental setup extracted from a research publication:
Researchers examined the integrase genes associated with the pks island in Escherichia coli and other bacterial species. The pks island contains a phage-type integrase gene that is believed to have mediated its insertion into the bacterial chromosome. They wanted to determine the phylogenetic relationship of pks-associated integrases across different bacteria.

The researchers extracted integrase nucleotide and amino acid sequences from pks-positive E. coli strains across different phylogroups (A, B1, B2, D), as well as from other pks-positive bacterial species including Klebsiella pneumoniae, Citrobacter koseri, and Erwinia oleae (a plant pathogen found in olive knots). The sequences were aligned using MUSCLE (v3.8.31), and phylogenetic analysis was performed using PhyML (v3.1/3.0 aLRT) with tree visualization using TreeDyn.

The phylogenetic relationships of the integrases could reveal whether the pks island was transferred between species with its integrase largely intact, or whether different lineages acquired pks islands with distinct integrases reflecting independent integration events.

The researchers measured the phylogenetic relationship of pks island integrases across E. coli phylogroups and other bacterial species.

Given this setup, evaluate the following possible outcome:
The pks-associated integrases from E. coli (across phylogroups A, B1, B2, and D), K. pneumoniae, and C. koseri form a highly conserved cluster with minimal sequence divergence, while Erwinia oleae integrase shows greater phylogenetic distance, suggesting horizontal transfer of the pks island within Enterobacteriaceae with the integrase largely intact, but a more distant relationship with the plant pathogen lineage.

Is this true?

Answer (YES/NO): NO